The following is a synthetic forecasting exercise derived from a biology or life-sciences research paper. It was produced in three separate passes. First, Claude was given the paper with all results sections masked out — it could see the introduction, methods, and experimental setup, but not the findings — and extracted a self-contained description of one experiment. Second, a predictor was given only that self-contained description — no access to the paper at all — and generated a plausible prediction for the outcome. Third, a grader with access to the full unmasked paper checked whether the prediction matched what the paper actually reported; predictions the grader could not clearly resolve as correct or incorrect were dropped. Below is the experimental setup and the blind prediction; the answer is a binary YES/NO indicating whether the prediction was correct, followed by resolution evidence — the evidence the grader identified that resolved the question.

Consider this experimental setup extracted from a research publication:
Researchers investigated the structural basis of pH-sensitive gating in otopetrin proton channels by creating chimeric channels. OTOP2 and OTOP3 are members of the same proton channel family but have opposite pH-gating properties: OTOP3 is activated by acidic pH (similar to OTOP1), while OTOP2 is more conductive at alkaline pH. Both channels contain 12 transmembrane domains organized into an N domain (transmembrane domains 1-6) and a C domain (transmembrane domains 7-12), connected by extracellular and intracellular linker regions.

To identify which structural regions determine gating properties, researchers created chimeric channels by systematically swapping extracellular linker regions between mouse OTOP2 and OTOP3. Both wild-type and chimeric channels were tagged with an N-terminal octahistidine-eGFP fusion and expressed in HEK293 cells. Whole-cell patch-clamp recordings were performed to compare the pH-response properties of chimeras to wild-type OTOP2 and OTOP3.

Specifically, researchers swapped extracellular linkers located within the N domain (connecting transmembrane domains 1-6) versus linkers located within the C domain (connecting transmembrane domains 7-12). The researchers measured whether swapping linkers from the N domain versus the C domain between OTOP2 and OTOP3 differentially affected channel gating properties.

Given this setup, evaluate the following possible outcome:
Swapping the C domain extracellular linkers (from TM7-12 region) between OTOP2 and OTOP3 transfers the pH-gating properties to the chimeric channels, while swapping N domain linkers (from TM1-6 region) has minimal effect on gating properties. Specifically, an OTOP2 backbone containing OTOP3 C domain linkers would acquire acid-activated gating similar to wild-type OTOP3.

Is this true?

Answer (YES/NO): NO